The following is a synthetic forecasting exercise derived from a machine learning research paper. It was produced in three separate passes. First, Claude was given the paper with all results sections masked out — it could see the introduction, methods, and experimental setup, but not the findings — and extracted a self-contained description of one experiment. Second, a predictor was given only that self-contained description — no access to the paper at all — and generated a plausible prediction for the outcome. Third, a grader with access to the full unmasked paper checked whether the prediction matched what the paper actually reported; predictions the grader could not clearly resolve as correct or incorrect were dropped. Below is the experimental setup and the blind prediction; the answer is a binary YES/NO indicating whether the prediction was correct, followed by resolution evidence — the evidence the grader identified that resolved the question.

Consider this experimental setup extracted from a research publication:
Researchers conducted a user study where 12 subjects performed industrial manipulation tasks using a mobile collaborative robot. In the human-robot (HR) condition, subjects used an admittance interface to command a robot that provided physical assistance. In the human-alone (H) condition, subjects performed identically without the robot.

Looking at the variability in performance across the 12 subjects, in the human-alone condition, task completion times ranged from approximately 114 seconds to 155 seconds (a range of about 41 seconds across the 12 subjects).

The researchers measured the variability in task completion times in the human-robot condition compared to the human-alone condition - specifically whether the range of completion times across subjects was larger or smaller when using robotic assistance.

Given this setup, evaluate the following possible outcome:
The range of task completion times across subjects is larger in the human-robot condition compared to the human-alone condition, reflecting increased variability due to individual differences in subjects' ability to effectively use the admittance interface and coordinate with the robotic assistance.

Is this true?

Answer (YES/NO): YES